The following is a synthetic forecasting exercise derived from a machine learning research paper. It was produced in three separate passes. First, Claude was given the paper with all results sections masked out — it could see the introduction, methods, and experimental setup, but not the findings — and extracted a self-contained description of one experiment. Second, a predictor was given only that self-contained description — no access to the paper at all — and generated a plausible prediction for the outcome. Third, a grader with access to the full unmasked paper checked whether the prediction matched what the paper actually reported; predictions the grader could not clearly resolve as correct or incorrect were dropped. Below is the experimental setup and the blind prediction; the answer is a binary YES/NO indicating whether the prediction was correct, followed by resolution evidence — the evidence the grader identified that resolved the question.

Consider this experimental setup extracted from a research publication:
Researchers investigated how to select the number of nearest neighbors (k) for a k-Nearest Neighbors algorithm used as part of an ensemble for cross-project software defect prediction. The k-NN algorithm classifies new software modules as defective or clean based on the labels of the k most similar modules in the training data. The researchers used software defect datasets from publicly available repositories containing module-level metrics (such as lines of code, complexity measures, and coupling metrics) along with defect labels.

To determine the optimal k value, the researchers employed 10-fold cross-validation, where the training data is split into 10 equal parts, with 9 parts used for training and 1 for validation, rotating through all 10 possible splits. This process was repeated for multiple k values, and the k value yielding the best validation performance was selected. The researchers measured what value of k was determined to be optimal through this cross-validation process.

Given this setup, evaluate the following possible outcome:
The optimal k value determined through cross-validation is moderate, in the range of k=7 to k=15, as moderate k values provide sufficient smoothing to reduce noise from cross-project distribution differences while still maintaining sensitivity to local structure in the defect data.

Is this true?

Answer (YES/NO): YES